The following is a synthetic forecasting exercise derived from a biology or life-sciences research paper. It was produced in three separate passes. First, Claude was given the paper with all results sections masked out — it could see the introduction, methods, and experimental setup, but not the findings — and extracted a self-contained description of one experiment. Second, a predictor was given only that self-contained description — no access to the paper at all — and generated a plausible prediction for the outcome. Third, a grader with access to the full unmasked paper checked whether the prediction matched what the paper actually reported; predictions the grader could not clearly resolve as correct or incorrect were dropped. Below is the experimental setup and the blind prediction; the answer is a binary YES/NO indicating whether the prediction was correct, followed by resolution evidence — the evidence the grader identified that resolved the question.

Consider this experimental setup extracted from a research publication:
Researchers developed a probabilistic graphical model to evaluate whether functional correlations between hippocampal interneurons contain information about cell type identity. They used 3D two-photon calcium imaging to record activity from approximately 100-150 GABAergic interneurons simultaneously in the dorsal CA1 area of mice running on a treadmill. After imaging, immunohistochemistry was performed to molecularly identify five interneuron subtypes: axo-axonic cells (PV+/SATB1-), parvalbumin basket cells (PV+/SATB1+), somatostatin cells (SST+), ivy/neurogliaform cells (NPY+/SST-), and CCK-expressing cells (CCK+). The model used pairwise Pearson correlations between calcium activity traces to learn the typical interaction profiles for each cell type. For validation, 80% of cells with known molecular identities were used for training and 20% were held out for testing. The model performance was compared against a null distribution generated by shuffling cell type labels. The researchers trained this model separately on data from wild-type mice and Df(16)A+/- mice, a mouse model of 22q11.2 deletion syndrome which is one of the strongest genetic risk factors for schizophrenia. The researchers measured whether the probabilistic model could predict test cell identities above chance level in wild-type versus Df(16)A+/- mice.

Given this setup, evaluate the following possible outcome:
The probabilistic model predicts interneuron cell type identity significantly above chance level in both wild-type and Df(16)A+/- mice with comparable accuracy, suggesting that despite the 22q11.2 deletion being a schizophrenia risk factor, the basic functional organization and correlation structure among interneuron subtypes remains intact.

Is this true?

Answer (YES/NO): NO